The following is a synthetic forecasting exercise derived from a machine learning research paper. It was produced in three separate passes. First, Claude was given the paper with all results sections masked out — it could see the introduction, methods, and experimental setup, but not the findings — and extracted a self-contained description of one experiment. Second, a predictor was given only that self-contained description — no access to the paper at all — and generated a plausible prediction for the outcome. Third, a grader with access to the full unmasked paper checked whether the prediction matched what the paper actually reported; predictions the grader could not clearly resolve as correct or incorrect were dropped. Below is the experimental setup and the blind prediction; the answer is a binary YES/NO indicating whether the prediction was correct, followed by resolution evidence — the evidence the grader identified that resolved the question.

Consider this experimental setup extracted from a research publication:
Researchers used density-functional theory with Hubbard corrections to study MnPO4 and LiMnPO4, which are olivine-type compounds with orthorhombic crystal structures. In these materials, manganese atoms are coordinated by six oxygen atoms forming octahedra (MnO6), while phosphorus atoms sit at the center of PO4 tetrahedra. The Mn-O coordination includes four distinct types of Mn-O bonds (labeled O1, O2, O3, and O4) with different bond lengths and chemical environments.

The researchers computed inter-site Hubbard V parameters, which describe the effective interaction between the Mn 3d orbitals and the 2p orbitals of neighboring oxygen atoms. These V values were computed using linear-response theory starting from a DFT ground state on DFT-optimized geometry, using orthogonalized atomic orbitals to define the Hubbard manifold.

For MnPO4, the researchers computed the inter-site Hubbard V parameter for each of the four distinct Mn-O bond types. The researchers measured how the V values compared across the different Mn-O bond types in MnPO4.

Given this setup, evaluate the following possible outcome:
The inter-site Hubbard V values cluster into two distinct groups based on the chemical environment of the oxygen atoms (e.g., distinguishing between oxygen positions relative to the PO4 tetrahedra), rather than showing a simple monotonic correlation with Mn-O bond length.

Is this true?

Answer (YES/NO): NO